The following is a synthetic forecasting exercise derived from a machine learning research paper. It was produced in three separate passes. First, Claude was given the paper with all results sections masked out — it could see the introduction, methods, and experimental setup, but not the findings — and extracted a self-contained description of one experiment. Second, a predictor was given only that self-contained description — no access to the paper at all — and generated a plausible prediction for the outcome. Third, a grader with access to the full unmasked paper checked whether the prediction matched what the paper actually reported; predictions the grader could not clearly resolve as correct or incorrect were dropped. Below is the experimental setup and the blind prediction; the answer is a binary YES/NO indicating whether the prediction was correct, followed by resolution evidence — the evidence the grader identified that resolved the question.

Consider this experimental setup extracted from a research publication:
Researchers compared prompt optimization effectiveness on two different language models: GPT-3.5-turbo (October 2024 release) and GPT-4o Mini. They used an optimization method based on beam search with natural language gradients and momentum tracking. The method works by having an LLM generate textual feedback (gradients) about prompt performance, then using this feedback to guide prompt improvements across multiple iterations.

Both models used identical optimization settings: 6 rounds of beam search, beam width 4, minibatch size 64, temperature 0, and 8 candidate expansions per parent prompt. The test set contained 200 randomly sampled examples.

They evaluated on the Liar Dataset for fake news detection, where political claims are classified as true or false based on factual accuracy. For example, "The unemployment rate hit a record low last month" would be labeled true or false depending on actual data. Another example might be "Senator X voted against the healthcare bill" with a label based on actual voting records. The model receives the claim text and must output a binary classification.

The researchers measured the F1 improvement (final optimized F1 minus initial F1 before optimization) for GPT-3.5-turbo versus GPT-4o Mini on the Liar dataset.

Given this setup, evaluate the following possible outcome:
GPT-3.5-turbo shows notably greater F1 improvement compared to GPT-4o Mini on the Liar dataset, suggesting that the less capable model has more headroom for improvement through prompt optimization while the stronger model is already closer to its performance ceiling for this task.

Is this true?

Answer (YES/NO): YES